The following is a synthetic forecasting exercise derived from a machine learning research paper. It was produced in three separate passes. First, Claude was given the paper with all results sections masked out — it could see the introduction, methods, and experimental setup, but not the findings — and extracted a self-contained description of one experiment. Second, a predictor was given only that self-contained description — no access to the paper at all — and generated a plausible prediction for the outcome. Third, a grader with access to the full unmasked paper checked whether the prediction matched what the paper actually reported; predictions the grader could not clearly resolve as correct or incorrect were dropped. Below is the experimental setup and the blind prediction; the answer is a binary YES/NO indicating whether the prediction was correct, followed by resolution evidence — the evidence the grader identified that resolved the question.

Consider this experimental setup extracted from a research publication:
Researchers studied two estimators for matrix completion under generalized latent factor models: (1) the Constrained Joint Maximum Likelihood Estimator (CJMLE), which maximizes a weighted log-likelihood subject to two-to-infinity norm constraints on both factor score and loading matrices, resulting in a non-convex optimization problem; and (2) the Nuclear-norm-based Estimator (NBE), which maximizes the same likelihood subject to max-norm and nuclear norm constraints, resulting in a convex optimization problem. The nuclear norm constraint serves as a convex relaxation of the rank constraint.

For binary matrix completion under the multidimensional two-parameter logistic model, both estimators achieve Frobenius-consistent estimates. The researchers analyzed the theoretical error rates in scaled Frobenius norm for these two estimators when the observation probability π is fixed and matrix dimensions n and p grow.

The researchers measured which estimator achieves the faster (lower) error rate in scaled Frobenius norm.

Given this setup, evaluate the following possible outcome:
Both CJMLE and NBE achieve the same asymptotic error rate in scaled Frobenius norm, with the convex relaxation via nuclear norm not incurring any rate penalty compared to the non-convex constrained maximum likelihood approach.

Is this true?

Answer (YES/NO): NO